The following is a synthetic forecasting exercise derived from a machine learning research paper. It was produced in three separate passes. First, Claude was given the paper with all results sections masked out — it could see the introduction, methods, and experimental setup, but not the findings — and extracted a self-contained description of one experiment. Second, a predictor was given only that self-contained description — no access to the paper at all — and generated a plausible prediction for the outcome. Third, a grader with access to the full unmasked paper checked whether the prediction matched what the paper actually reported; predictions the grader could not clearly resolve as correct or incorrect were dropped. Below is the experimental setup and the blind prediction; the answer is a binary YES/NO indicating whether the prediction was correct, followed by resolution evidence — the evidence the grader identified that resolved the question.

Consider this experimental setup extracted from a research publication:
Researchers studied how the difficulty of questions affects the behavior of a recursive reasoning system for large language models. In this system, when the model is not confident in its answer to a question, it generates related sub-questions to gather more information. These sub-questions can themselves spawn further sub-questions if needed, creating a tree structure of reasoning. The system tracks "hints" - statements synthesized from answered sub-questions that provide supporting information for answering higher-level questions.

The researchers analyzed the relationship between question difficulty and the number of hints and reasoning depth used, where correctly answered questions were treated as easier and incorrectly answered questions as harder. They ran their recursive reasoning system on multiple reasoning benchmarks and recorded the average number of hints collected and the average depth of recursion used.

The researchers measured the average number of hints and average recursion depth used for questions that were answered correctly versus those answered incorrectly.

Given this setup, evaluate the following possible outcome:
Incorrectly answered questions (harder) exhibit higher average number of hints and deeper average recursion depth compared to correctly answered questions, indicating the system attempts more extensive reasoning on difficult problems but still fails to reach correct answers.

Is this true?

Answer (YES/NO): YES